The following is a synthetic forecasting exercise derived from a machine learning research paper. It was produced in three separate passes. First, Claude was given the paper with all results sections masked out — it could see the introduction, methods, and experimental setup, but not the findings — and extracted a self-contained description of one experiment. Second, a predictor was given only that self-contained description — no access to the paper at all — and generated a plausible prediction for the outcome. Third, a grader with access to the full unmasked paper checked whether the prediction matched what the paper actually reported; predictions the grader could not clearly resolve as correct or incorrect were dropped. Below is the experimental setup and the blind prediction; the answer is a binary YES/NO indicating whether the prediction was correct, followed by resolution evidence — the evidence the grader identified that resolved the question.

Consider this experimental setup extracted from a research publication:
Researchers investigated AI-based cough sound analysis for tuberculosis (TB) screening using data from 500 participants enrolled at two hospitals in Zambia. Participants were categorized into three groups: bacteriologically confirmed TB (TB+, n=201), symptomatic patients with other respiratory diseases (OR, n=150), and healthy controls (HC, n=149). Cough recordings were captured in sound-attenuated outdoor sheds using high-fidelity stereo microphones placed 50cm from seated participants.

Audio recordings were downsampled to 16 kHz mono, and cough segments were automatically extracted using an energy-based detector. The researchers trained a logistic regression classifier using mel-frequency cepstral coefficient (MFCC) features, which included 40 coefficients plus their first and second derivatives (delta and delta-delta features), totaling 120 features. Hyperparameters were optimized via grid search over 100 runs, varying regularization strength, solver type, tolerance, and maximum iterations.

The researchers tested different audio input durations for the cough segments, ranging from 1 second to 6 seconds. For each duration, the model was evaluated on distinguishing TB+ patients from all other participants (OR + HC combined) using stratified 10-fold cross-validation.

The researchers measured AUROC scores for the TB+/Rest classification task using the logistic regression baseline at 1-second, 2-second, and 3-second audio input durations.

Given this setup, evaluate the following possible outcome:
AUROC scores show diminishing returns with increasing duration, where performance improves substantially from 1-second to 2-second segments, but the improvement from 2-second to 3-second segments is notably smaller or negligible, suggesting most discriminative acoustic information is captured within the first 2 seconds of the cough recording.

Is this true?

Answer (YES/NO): NO